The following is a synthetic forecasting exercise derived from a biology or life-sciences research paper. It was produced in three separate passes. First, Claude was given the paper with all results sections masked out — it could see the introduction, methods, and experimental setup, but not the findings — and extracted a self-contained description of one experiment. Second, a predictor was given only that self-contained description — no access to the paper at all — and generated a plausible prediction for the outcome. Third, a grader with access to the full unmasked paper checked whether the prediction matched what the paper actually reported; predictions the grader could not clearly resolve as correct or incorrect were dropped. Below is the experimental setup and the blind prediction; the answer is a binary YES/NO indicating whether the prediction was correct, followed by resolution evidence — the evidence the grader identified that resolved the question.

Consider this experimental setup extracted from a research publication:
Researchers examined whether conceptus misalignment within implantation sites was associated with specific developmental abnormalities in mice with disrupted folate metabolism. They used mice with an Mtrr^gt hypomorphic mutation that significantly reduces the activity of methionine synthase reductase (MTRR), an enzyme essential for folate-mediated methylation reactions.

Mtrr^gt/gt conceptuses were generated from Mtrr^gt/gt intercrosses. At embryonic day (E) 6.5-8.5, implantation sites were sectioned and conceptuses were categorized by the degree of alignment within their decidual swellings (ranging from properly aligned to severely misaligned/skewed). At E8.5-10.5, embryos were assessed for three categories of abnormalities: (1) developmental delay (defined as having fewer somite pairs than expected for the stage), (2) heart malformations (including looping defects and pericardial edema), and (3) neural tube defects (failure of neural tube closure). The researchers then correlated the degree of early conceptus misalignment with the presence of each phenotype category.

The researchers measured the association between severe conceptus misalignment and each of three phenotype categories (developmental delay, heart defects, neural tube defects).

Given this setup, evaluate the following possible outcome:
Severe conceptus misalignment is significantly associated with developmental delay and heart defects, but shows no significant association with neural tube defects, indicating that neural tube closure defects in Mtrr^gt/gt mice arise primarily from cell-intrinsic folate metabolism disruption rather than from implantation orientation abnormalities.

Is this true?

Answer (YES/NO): YES